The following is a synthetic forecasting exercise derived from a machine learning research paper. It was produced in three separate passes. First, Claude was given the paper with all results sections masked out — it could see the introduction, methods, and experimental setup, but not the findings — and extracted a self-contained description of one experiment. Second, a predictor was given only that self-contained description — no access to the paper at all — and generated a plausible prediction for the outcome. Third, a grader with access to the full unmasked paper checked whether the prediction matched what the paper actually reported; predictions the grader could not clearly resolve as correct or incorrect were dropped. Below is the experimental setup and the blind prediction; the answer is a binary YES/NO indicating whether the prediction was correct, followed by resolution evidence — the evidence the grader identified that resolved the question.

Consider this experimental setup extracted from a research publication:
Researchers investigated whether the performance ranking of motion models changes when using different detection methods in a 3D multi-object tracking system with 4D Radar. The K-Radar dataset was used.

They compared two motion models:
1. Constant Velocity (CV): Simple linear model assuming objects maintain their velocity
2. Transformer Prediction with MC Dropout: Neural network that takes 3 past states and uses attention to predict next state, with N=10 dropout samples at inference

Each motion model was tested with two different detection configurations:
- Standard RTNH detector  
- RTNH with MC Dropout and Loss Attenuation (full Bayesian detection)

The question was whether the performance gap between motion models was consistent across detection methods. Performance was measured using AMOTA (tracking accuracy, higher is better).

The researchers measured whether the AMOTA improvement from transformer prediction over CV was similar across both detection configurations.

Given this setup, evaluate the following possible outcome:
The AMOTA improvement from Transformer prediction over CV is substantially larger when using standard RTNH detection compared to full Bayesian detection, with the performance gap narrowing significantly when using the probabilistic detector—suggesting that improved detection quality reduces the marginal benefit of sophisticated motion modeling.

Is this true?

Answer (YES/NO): NO